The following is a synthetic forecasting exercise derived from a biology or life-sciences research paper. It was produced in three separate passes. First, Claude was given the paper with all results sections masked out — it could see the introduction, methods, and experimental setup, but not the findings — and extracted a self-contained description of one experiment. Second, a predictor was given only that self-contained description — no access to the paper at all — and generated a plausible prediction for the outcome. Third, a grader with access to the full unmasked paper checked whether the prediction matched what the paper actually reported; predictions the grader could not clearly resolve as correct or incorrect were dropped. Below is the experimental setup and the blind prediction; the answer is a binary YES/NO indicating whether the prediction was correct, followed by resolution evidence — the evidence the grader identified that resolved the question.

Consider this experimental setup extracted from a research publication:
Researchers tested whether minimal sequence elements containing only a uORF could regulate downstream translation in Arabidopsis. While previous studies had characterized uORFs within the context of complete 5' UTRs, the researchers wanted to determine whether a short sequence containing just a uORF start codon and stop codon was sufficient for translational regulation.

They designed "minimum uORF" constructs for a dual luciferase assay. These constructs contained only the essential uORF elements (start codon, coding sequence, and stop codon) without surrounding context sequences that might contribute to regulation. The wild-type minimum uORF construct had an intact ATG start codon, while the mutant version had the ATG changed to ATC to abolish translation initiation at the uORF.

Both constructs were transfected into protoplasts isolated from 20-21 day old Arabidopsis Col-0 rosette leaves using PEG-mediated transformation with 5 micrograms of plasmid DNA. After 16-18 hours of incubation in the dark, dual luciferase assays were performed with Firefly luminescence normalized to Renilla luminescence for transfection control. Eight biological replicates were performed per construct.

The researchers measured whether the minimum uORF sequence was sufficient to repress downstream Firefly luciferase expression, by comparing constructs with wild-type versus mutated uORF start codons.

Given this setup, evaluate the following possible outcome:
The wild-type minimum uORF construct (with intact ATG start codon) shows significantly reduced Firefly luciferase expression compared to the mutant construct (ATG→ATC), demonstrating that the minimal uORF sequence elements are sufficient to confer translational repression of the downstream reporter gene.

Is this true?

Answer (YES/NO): NO